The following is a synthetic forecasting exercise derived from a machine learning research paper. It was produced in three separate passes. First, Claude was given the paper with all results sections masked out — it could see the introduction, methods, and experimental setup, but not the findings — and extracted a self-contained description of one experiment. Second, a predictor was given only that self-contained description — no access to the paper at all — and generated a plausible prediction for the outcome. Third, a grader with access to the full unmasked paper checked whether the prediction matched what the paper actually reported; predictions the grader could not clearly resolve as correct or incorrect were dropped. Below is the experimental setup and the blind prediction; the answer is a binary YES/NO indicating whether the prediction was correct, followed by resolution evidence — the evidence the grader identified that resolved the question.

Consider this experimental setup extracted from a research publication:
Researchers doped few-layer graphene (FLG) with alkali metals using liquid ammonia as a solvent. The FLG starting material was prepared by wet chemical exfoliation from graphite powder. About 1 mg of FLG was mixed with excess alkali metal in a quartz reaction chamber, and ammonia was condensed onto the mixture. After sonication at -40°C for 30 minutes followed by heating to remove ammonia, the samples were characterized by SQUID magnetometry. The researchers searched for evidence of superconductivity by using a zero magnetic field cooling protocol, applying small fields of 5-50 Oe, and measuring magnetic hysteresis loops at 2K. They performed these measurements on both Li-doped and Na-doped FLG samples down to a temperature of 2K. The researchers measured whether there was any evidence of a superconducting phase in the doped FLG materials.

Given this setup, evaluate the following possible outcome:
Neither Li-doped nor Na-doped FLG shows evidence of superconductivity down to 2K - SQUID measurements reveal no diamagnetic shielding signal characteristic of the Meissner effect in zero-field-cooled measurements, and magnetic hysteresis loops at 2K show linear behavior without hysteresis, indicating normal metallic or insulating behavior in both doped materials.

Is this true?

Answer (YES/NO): YES